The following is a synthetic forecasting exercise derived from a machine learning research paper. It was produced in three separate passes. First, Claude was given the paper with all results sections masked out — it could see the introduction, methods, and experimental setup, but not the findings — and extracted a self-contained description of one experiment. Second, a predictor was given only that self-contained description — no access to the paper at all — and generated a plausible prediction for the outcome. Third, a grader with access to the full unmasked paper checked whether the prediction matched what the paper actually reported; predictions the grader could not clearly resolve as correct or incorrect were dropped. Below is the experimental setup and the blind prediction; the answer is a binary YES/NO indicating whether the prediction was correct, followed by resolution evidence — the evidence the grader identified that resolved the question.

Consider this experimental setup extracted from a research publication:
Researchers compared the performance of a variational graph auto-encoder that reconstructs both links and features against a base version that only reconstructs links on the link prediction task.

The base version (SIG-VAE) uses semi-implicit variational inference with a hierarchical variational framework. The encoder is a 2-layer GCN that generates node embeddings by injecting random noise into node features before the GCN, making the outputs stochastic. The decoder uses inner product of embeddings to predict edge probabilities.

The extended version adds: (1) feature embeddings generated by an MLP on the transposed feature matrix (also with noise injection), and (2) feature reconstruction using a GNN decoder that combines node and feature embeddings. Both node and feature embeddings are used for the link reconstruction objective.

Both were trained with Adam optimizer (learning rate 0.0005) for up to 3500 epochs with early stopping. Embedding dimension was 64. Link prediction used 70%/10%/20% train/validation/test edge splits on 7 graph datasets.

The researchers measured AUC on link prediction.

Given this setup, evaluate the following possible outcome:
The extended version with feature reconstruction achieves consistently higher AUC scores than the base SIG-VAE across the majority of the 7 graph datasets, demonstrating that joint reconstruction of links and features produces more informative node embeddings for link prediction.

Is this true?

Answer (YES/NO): YES